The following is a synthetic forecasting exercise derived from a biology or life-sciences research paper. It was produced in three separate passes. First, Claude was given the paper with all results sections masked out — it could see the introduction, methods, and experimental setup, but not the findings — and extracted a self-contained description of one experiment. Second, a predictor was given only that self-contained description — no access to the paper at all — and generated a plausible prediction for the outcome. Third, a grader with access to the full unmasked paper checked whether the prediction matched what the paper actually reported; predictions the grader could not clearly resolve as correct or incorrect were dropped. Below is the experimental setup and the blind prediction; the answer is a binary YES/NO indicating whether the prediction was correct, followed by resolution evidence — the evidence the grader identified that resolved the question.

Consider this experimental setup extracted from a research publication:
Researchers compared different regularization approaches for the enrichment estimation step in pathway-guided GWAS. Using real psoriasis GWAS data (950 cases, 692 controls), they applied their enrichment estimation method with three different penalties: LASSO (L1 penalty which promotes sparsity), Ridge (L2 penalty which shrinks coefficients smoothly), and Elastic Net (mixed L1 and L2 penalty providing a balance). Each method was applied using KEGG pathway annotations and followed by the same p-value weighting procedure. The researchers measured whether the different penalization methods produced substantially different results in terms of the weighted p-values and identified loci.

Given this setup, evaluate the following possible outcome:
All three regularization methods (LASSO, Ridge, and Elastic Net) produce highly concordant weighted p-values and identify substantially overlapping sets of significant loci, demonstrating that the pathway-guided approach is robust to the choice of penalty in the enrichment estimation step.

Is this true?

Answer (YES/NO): YES